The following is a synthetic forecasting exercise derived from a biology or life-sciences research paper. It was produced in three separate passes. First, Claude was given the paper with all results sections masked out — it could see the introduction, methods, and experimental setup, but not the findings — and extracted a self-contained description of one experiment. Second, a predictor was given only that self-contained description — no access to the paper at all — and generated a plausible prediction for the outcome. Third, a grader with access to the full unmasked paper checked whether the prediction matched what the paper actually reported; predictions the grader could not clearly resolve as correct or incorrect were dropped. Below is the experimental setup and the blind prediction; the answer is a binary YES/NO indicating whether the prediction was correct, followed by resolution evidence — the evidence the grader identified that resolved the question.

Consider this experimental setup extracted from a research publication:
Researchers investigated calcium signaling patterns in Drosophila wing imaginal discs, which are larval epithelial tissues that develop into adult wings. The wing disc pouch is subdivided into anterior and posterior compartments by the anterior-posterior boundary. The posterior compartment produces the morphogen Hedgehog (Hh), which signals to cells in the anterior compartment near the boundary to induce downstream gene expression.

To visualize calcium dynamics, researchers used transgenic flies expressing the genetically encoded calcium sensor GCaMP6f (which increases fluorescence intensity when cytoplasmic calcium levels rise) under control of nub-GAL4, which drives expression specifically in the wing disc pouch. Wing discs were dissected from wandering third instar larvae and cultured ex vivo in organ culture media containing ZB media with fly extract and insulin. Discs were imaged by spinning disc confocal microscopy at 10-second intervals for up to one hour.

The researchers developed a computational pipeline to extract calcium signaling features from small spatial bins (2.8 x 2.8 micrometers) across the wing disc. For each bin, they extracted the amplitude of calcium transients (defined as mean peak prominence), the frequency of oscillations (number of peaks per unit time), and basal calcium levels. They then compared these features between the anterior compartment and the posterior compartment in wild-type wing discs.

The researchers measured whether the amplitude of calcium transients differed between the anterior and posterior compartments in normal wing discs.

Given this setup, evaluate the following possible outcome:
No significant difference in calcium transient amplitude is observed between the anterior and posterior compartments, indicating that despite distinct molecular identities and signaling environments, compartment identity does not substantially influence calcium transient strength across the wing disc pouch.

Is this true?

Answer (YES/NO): NO